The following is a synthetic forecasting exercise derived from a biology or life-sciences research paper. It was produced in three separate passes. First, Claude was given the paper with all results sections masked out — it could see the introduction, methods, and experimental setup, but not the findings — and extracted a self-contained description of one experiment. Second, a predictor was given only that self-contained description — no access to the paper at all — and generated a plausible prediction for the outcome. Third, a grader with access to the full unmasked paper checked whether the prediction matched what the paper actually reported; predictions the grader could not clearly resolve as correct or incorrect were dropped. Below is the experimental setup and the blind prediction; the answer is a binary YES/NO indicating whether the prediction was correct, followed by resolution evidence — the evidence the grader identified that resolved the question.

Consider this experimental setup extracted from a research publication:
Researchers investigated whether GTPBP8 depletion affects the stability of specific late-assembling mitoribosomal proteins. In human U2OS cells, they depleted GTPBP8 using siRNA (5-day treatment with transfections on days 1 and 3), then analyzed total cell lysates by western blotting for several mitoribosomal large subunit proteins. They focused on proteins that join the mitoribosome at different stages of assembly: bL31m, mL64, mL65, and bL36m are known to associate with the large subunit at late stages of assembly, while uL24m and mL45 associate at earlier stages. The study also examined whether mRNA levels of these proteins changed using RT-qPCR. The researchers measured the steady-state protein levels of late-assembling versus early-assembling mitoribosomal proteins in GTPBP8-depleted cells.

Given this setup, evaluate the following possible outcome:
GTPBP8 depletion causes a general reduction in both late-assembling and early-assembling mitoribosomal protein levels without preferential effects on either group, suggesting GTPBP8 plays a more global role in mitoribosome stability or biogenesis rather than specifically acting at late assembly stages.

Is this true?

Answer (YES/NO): NO